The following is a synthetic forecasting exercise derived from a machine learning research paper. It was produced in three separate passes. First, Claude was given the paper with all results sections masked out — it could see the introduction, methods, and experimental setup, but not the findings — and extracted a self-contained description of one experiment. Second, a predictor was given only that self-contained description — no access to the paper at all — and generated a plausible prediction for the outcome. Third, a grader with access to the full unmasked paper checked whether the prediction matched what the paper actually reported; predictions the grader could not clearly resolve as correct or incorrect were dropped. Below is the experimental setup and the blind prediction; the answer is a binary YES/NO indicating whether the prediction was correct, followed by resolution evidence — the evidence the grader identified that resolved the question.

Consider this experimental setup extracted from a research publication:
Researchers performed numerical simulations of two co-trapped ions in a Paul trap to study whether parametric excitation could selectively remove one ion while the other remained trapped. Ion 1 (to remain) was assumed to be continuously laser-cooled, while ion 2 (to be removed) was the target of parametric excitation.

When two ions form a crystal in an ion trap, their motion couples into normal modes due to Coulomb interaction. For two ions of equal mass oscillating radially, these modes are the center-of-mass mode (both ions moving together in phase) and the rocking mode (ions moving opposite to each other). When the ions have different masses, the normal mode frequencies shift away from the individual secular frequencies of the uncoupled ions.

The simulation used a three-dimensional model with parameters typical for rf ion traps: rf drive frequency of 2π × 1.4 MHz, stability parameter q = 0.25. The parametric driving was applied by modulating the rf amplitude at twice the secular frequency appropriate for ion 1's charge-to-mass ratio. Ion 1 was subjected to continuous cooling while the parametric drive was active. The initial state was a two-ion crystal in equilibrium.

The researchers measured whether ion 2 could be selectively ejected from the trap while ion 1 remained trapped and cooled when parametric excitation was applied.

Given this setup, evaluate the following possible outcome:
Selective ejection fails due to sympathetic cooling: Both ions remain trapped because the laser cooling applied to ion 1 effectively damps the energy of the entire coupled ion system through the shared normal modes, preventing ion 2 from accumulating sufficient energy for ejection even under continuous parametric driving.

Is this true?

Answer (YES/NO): NO